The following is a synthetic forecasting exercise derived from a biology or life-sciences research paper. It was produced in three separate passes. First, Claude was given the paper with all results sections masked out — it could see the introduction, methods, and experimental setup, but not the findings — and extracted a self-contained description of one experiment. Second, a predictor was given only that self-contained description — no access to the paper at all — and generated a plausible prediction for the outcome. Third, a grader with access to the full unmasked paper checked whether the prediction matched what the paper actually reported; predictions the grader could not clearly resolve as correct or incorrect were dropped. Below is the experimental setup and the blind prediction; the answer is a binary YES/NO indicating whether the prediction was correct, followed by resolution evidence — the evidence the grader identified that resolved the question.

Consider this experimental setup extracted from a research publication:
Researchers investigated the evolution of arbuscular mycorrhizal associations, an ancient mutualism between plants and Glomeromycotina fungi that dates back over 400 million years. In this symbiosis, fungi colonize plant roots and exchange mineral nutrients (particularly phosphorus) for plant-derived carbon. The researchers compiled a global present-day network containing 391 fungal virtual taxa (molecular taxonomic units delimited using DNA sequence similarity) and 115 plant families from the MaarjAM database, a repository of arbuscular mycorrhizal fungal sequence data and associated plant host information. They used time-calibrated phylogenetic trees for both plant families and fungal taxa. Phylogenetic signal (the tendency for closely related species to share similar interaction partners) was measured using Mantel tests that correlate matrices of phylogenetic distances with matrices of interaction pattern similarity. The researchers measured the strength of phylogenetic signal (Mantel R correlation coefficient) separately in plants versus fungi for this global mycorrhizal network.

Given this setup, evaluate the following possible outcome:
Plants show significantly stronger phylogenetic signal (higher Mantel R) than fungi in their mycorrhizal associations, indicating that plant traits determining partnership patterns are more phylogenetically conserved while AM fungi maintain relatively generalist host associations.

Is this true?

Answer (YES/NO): YES